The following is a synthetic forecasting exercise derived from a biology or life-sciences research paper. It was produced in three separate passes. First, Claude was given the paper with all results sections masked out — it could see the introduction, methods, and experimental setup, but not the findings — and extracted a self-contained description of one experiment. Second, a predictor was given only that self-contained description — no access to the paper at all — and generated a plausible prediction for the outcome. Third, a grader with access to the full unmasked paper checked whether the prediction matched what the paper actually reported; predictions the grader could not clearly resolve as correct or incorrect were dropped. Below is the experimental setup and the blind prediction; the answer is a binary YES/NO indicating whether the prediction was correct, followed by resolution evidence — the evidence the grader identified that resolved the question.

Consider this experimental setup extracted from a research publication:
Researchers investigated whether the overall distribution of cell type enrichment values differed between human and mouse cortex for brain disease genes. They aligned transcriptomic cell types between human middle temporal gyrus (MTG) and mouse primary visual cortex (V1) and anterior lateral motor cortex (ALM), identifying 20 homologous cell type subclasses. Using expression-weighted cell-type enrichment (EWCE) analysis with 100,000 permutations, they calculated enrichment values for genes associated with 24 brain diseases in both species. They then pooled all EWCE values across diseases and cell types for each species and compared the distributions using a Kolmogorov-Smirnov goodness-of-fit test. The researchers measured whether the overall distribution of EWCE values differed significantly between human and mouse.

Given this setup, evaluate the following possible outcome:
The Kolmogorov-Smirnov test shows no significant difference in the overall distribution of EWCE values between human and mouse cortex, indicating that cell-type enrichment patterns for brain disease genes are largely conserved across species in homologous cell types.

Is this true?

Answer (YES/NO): NO